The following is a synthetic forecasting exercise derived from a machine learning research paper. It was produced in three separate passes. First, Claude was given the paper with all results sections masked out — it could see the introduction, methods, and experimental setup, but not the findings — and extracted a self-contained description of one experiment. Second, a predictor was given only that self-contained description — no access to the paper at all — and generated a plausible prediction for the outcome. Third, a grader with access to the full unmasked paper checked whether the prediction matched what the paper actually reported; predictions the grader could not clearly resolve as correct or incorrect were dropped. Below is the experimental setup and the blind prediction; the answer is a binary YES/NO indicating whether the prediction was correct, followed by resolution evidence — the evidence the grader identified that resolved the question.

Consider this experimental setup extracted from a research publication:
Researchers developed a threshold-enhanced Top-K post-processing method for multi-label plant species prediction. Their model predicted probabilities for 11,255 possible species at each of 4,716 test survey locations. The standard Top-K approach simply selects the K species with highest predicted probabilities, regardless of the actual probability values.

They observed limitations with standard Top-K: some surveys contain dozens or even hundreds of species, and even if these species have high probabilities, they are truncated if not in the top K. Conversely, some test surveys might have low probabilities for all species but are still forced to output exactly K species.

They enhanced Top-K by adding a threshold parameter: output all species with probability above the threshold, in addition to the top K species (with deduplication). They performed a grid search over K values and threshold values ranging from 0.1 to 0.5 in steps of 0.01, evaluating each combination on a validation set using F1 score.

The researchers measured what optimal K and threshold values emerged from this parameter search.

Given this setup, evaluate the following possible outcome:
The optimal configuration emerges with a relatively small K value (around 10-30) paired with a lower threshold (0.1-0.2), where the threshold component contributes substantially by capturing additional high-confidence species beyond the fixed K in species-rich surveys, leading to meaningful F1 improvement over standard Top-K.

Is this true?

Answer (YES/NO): NO